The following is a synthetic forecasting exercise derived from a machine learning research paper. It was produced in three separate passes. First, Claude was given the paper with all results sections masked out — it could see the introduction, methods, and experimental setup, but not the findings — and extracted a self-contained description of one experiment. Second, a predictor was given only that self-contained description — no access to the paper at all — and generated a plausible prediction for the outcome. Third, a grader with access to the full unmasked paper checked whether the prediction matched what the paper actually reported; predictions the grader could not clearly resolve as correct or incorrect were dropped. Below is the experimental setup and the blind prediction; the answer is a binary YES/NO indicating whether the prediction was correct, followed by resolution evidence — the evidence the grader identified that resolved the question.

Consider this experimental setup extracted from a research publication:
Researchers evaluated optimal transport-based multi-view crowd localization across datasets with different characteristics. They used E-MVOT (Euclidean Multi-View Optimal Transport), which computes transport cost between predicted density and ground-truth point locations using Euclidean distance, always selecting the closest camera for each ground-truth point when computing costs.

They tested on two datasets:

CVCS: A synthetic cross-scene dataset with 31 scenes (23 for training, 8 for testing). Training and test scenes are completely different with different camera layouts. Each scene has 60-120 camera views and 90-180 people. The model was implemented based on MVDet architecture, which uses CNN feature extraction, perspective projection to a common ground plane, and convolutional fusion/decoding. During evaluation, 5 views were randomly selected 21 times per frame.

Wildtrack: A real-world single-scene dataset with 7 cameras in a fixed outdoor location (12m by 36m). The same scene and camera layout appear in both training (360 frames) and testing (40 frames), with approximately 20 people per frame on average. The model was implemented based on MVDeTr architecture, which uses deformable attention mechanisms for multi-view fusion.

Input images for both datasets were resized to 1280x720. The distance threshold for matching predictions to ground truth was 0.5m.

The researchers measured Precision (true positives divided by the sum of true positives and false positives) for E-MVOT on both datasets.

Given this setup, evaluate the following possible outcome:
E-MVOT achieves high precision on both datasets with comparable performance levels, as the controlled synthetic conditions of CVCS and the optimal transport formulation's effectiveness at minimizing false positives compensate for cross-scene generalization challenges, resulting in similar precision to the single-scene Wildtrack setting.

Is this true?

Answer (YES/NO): NO